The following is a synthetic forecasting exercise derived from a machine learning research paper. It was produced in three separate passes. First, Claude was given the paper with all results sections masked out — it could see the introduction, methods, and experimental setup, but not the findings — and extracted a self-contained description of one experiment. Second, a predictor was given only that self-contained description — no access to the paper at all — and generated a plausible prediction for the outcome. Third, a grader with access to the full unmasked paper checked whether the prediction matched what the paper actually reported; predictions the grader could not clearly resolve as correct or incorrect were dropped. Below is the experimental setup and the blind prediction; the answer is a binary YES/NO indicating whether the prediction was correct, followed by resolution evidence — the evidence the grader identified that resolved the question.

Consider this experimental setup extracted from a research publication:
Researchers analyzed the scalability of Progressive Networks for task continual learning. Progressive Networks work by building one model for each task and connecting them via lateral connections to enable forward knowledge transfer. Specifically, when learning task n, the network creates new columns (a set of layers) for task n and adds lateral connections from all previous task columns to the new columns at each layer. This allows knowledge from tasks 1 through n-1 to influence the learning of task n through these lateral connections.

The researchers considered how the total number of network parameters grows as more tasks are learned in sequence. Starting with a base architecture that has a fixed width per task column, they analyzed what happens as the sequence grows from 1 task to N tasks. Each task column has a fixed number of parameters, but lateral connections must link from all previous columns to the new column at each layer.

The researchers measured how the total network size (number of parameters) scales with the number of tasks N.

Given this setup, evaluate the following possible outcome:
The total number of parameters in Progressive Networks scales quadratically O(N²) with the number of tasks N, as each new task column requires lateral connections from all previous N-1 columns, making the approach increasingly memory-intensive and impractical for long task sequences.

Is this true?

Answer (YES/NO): YES